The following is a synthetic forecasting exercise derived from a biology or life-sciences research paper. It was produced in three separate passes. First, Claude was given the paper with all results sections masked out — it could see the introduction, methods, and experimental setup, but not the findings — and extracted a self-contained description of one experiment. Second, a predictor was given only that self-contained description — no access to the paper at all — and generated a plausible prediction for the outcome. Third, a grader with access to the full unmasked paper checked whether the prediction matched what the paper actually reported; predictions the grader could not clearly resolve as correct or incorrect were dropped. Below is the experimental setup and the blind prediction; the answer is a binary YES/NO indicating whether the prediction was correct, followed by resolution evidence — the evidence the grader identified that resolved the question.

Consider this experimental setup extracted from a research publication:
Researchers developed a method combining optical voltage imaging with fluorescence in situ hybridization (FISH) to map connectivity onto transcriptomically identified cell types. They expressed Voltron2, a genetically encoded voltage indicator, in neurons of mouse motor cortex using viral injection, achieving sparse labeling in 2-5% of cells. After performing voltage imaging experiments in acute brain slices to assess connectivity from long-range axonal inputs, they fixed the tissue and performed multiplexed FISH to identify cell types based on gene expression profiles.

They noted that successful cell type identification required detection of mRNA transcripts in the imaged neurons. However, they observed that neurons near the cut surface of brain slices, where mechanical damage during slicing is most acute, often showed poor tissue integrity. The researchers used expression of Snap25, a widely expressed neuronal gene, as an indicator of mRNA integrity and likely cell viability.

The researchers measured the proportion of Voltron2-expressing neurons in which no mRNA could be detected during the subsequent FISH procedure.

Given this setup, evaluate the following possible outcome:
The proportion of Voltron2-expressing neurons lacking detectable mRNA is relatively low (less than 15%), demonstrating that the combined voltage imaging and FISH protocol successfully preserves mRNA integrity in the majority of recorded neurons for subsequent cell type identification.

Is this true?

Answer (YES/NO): NO